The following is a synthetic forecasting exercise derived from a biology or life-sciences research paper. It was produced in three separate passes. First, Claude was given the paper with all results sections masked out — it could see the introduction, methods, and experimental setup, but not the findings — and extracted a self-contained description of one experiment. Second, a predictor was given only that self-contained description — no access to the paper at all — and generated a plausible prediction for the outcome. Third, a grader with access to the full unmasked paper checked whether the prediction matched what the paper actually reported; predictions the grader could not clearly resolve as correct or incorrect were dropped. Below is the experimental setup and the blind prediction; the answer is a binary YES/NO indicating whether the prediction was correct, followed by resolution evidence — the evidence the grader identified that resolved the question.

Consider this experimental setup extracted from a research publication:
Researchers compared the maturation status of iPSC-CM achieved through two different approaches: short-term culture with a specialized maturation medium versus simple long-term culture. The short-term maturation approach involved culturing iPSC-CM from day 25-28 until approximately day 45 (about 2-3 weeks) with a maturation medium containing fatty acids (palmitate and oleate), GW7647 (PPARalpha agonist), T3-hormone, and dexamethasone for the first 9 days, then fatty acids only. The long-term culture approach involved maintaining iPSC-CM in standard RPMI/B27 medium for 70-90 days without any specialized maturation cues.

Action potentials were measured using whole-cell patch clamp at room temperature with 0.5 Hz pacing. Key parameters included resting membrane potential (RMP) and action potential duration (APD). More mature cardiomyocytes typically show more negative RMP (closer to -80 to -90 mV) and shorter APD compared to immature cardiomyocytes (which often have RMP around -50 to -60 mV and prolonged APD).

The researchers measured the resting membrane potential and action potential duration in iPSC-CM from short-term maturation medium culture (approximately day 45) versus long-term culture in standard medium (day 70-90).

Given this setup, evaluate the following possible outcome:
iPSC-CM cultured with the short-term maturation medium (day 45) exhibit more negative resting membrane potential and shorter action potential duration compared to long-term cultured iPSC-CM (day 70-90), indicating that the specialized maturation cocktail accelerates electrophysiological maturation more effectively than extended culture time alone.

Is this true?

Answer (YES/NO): NO